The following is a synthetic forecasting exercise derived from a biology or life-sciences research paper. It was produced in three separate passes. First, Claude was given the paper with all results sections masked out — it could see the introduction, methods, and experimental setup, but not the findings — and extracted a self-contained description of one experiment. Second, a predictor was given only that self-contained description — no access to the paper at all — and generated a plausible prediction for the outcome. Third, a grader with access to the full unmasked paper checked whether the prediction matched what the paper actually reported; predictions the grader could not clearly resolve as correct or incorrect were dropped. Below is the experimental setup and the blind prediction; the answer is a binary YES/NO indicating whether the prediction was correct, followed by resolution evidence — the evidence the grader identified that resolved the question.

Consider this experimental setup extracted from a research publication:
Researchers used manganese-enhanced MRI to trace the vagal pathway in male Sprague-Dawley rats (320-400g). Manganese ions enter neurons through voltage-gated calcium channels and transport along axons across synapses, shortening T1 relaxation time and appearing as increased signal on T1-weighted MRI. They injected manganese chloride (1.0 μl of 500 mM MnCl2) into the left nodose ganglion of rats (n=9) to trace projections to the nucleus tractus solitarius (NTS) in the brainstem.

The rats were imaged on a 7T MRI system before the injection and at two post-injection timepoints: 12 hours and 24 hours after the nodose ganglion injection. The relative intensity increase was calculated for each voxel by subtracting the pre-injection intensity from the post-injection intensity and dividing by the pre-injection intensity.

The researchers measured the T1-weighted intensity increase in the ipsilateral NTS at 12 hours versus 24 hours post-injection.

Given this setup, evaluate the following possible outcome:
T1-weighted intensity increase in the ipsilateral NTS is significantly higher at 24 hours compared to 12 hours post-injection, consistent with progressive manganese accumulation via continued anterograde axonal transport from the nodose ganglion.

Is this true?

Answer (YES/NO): NO